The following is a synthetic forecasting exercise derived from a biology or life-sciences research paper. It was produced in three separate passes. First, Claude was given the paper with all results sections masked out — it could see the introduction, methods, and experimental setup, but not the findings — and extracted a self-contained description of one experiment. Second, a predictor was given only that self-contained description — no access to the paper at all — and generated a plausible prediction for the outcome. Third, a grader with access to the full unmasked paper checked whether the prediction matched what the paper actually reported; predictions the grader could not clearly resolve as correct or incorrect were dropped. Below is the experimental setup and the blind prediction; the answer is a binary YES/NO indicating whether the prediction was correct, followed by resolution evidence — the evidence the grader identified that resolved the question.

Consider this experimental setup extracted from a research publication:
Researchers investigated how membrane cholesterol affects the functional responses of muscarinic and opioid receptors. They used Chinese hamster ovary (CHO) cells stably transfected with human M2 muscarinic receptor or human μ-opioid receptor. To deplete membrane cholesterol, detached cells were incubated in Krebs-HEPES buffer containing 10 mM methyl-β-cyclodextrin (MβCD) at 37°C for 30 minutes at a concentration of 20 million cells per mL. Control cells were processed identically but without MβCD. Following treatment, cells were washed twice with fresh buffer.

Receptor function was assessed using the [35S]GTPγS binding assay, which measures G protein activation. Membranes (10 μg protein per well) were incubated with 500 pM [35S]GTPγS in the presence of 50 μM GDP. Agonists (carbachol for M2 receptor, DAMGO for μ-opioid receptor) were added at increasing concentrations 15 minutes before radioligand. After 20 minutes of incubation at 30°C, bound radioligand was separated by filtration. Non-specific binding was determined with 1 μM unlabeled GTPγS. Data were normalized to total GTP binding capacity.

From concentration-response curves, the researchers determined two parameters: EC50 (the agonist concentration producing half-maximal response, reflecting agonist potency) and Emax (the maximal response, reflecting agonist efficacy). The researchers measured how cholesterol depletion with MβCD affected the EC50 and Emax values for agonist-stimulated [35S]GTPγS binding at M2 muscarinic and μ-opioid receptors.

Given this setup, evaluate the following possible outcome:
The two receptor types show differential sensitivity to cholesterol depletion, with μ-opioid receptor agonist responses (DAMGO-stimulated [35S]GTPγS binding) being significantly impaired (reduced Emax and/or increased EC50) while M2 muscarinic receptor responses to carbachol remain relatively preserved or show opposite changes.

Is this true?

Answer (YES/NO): YES